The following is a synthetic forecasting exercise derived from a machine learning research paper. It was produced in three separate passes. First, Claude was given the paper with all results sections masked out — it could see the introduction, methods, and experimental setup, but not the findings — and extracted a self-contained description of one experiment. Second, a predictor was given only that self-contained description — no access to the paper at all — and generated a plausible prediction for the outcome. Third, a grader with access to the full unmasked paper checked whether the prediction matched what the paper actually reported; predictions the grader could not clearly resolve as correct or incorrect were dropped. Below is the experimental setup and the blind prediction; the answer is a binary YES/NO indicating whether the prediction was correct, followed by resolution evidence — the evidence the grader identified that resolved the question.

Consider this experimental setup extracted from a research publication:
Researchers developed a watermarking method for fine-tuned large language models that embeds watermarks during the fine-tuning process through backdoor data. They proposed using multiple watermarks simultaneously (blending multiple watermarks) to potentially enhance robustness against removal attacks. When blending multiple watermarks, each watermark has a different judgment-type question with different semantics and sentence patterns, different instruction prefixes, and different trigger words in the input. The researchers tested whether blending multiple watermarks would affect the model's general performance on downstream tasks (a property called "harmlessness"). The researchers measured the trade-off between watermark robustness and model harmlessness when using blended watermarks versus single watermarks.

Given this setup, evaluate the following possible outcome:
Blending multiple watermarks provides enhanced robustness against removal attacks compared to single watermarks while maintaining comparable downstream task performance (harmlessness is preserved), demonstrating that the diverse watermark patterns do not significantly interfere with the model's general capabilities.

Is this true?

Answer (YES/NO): YES